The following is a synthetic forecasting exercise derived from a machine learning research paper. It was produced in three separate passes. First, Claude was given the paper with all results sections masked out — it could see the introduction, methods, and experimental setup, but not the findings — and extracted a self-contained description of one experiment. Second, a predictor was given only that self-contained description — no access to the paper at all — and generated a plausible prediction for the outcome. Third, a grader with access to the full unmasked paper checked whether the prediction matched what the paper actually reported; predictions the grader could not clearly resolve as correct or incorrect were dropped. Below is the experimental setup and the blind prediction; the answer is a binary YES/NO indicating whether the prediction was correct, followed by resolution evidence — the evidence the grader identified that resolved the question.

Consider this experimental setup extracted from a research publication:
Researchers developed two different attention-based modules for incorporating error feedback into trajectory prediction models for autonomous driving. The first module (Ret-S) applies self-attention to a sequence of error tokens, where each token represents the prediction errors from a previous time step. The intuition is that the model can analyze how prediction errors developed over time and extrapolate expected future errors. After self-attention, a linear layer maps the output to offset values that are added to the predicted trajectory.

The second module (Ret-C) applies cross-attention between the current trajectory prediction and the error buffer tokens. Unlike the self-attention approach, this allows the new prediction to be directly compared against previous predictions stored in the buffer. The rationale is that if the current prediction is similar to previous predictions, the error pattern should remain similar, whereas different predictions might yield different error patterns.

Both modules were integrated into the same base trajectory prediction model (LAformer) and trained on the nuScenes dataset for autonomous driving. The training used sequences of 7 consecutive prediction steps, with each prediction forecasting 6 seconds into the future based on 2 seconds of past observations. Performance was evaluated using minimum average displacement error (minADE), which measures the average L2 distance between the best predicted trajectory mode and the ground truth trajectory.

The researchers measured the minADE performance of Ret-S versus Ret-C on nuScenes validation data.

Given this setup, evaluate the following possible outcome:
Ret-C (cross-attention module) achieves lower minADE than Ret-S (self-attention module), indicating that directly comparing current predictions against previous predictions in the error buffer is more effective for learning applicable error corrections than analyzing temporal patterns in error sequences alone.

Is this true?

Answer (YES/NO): YES